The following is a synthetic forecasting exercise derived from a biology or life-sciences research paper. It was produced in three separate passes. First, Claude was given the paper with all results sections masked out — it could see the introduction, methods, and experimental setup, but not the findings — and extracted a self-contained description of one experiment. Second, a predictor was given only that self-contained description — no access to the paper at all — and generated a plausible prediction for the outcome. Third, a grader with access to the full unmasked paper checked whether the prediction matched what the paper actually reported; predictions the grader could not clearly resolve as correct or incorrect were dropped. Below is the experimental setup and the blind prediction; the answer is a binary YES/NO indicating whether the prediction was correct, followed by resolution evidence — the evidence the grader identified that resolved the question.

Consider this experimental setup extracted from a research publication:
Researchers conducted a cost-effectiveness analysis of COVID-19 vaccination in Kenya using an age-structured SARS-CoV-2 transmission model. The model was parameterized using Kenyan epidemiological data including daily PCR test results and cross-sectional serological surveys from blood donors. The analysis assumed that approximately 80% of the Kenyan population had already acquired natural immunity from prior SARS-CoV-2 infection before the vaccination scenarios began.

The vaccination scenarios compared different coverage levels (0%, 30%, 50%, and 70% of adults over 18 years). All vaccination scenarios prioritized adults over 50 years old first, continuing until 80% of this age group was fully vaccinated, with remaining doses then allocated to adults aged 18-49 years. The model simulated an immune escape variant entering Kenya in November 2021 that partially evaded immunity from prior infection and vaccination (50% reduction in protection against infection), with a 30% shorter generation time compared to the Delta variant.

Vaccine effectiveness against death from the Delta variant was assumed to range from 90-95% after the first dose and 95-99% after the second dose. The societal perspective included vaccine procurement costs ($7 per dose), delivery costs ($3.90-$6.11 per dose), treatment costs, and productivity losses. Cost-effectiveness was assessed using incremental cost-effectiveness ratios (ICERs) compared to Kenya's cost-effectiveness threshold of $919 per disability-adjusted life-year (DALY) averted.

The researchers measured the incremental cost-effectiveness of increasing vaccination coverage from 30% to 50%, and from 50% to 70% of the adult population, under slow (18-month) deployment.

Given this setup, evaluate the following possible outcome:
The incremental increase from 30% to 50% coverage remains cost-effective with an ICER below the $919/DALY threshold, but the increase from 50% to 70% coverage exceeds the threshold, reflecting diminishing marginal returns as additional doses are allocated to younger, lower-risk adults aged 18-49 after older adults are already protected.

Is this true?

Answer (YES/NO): NO